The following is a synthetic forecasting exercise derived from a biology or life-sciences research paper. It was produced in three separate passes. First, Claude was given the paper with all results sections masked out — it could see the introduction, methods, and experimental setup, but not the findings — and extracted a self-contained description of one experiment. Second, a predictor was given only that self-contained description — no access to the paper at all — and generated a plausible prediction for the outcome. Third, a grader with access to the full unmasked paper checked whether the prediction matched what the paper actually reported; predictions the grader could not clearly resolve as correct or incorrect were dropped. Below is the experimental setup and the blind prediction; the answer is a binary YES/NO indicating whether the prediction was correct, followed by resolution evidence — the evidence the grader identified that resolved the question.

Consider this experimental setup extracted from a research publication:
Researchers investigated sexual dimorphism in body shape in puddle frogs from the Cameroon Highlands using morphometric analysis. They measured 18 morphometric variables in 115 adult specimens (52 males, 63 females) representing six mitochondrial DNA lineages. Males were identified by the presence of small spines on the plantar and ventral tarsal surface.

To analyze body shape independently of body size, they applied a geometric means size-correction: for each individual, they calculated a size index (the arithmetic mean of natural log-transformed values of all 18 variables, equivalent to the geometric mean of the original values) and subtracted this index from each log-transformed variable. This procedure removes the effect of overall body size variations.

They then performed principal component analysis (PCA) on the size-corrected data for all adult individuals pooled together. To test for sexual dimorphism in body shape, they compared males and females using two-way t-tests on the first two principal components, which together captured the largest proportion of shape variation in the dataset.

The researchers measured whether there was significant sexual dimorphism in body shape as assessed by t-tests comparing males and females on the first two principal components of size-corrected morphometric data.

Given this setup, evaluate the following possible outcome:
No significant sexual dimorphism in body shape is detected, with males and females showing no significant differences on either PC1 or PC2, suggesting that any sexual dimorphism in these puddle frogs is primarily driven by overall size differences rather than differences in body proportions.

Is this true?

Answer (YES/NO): YES